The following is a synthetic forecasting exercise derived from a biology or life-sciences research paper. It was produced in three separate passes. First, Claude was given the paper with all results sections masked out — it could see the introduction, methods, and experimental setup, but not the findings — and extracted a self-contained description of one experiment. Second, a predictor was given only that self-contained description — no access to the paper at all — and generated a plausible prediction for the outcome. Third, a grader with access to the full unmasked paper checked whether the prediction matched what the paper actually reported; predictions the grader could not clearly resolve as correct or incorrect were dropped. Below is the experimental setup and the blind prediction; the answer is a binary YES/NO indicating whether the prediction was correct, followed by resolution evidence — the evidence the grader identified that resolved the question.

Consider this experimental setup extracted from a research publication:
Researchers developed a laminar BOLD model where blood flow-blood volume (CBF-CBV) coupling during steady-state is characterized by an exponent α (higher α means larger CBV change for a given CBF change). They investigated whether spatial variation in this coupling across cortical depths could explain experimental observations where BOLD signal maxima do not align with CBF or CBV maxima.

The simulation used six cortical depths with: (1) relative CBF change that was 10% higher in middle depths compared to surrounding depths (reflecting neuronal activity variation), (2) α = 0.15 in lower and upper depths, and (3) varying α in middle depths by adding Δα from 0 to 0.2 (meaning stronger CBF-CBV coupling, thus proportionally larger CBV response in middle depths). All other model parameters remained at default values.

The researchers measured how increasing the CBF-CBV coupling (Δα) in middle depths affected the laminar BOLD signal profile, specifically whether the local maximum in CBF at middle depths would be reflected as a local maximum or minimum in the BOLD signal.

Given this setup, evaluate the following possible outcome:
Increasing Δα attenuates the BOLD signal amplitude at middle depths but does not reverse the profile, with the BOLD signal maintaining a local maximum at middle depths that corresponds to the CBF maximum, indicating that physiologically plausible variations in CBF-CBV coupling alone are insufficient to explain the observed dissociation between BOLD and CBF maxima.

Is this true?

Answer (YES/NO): NO